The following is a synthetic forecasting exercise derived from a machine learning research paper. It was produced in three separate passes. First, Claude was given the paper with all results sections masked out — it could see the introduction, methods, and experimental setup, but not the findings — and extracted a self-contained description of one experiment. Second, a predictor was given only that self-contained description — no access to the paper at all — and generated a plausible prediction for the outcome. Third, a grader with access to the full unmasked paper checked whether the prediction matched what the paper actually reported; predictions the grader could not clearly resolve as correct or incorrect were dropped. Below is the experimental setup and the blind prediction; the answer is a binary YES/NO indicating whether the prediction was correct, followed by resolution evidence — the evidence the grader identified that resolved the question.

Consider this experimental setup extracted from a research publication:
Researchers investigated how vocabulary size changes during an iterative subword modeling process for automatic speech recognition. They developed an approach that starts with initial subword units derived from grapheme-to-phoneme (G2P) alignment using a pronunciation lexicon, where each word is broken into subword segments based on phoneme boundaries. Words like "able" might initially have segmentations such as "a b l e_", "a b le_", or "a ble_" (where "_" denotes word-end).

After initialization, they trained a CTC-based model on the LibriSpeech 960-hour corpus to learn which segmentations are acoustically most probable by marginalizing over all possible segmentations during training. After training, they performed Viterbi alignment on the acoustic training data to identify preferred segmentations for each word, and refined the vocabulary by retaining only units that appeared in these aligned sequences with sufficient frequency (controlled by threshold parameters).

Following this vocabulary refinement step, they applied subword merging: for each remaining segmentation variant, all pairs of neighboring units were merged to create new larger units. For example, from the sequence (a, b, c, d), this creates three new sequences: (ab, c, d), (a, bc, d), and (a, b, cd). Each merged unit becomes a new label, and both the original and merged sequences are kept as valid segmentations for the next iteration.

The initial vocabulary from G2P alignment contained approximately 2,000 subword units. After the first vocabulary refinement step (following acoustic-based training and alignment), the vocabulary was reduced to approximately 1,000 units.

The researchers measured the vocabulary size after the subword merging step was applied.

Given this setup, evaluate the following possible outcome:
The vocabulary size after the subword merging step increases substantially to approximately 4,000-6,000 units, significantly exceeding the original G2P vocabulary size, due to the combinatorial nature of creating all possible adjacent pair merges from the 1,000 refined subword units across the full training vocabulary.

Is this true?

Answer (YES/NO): NO